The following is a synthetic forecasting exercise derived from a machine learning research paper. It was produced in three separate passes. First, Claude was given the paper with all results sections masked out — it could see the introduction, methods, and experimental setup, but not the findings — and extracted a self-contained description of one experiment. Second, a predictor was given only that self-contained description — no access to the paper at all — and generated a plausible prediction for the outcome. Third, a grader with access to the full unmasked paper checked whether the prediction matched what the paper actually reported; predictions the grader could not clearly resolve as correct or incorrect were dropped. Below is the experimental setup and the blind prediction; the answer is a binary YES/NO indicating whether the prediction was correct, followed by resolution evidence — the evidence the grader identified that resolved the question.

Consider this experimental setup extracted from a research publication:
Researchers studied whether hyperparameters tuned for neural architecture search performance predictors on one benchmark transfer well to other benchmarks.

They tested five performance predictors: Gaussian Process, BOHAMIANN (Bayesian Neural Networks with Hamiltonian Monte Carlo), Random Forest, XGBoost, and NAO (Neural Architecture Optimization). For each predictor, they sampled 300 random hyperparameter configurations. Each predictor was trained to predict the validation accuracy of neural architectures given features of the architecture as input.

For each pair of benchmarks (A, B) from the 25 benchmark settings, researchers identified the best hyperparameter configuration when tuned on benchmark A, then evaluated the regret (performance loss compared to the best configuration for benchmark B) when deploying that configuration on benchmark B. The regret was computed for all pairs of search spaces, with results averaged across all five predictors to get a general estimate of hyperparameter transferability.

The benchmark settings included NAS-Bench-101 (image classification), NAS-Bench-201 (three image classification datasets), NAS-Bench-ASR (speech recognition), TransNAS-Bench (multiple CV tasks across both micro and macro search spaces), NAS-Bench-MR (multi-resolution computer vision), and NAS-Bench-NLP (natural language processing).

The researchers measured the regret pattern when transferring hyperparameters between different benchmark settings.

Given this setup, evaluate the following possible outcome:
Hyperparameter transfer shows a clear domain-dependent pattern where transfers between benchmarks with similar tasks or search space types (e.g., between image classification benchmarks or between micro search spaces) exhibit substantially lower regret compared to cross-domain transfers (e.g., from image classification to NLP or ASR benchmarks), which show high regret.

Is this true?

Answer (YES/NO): NO